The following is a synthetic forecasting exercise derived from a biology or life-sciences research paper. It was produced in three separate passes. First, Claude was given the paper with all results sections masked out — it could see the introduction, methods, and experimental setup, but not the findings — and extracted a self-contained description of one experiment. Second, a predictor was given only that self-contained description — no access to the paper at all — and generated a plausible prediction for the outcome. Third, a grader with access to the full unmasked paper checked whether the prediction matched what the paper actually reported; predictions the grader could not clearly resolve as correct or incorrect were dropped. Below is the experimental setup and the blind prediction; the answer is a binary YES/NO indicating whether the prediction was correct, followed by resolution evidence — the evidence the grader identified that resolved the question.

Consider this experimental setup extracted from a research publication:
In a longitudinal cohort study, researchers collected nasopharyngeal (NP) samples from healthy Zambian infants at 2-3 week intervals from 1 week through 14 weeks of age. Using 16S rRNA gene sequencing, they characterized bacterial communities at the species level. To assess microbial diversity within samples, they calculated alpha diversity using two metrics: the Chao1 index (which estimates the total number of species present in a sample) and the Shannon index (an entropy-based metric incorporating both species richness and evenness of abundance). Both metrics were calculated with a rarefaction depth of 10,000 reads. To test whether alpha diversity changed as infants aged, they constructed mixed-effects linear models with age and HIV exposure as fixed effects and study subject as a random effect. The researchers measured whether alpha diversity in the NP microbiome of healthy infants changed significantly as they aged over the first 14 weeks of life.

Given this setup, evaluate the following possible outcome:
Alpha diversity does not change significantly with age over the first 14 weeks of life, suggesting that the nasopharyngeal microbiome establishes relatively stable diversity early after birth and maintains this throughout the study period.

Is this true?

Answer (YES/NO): YES